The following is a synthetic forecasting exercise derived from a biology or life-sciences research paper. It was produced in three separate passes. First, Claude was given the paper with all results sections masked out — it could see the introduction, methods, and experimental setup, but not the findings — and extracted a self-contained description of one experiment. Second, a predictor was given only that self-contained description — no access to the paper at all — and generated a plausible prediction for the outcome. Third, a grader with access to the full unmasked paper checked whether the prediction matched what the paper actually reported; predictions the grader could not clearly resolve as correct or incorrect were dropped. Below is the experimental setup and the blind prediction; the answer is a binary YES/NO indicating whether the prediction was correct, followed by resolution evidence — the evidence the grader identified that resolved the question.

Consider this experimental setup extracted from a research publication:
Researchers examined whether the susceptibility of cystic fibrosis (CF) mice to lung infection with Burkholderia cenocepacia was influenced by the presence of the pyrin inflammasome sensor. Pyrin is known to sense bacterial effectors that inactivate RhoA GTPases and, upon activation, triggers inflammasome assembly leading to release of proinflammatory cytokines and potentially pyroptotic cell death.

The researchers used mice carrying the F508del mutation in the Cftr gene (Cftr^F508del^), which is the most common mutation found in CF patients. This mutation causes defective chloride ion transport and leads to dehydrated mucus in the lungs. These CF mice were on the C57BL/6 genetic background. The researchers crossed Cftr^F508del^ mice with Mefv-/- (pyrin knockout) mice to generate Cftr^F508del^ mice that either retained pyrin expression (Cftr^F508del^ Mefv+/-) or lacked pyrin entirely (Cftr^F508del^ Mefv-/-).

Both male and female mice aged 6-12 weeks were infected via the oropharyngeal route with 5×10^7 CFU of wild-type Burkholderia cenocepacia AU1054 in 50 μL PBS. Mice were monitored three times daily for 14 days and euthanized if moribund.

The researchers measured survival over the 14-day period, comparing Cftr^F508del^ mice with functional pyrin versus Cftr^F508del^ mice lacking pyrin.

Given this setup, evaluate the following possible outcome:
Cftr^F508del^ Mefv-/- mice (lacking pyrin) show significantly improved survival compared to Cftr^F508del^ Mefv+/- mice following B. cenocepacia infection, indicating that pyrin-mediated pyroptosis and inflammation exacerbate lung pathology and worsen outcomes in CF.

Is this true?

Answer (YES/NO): NO